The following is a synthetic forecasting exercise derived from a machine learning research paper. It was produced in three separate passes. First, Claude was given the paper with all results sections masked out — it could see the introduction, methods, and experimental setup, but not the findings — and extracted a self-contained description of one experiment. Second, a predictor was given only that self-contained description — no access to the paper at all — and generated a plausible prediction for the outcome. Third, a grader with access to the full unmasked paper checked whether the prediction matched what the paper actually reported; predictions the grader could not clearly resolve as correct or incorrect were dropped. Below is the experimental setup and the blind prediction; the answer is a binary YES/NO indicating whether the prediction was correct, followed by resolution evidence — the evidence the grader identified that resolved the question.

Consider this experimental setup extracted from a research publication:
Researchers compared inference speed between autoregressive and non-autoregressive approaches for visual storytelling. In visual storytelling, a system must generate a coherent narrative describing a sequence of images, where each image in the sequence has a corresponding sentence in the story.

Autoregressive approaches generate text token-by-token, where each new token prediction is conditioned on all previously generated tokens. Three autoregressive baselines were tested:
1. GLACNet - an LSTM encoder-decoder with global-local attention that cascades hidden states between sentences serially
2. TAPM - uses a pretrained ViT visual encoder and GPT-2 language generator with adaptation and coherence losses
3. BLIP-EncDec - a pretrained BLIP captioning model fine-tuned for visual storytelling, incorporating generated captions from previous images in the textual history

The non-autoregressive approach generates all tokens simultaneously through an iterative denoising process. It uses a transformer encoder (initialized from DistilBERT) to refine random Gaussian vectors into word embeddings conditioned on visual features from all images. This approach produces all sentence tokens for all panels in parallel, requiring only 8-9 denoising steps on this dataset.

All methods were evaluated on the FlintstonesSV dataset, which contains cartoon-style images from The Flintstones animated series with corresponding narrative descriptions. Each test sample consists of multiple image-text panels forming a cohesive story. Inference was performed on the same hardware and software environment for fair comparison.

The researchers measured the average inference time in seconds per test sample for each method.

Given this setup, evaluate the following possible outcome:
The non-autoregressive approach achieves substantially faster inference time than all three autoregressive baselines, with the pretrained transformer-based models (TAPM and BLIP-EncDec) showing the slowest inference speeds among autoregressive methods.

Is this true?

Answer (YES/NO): YES